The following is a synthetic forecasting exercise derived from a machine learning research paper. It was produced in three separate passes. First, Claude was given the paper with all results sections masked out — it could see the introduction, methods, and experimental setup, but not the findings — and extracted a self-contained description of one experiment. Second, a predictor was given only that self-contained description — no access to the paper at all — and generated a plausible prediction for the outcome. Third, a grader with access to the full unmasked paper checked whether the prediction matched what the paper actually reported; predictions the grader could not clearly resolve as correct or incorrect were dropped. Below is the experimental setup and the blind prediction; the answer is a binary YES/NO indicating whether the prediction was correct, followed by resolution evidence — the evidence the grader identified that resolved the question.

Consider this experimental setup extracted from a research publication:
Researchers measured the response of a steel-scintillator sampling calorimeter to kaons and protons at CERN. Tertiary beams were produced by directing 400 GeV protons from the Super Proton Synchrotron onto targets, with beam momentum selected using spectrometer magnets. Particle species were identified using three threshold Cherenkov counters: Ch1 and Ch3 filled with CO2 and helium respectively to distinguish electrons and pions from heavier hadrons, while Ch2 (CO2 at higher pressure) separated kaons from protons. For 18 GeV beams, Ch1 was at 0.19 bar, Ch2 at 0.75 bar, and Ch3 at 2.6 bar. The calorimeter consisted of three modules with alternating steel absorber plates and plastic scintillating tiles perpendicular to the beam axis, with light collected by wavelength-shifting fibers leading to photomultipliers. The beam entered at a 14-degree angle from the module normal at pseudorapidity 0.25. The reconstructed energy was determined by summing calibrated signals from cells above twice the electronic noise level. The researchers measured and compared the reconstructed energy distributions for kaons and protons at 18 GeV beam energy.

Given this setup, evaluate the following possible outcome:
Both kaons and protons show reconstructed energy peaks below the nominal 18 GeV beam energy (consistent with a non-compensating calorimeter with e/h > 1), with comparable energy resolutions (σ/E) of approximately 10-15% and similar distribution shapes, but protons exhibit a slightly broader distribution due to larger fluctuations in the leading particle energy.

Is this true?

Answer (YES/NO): NO